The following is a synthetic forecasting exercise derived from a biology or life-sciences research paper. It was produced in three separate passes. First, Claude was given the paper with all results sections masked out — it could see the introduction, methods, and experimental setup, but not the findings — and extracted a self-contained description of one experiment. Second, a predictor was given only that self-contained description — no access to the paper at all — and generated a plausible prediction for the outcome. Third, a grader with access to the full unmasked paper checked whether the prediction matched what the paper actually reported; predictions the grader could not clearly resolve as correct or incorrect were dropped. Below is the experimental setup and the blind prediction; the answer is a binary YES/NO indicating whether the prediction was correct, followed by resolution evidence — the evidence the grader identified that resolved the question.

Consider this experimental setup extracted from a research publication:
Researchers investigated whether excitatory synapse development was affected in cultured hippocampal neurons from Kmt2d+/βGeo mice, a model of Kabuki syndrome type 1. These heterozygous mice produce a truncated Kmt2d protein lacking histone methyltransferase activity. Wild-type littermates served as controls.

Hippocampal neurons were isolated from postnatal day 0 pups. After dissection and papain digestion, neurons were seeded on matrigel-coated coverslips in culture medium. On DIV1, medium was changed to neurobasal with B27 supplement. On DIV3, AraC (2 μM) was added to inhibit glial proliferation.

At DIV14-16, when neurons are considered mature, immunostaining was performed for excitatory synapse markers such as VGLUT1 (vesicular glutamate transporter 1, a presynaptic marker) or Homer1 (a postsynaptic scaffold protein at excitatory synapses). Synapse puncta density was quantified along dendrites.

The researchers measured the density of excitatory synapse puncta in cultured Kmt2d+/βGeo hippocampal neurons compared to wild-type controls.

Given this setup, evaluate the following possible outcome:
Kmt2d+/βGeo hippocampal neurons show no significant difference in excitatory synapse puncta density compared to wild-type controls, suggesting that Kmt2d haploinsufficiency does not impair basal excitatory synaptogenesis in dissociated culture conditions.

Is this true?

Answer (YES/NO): NO